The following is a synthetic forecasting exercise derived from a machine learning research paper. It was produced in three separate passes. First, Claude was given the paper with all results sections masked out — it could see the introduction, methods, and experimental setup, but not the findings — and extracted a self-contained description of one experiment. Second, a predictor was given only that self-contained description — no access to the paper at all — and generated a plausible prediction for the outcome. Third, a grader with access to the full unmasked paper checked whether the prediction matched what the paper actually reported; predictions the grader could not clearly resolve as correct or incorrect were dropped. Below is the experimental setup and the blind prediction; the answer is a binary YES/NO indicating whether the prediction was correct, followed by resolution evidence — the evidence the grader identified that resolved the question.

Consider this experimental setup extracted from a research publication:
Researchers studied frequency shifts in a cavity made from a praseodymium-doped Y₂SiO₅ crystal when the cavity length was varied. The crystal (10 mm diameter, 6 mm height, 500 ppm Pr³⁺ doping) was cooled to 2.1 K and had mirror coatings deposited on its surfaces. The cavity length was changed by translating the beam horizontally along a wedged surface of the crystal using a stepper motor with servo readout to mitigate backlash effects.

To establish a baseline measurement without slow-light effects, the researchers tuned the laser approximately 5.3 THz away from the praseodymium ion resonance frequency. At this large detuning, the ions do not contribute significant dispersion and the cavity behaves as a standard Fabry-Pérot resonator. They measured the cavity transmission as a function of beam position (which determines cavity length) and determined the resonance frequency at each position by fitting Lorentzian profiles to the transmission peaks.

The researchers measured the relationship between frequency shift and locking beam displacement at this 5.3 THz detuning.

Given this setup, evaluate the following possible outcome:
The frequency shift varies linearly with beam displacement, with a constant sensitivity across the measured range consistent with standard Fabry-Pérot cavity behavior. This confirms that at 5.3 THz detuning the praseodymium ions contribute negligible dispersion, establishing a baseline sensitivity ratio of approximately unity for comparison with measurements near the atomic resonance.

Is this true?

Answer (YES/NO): NO